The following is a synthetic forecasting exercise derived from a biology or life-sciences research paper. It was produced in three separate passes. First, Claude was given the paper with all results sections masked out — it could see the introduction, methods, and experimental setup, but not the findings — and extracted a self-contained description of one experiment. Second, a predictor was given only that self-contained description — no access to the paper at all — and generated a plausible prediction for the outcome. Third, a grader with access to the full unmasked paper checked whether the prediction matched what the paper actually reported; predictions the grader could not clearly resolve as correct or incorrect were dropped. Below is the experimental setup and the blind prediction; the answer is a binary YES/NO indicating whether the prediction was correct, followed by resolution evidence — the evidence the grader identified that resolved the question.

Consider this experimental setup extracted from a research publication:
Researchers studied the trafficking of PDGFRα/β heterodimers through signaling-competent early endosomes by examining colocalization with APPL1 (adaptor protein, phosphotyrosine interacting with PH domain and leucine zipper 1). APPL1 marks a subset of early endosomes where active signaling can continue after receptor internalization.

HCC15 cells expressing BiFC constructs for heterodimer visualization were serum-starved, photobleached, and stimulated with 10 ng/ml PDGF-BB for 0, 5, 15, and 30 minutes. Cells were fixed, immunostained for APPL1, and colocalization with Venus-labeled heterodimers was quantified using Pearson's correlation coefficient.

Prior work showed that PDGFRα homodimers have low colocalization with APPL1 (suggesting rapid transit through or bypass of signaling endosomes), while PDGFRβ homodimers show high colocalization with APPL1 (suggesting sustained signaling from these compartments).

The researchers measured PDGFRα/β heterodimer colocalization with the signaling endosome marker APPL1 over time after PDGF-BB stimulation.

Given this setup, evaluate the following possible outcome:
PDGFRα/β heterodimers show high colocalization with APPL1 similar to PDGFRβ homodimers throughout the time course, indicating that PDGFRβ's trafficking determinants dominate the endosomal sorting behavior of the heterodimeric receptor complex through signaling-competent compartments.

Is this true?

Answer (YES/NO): NO